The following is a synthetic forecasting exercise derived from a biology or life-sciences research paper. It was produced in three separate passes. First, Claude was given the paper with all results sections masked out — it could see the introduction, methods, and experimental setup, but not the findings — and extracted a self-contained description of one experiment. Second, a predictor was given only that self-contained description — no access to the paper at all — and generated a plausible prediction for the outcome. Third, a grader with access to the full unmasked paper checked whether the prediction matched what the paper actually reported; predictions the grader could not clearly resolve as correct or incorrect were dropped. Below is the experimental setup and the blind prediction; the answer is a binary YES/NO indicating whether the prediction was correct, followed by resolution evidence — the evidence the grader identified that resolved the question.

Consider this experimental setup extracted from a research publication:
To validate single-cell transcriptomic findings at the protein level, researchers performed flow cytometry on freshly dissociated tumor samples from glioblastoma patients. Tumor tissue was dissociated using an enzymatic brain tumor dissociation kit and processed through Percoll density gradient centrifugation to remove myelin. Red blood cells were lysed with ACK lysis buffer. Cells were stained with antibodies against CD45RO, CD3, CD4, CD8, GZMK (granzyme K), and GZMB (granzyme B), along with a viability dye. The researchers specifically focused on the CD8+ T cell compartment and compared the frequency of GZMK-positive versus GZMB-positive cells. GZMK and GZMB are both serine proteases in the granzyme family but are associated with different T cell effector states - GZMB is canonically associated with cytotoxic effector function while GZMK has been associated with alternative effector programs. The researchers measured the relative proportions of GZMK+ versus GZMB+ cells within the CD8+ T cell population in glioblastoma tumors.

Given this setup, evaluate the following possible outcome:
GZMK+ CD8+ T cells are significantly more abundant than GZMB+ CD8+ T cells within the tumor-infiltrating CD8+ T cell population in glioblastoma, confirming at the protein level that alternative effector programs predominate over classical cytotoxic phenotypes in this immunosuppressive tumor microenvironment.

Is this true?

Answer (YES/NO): NO